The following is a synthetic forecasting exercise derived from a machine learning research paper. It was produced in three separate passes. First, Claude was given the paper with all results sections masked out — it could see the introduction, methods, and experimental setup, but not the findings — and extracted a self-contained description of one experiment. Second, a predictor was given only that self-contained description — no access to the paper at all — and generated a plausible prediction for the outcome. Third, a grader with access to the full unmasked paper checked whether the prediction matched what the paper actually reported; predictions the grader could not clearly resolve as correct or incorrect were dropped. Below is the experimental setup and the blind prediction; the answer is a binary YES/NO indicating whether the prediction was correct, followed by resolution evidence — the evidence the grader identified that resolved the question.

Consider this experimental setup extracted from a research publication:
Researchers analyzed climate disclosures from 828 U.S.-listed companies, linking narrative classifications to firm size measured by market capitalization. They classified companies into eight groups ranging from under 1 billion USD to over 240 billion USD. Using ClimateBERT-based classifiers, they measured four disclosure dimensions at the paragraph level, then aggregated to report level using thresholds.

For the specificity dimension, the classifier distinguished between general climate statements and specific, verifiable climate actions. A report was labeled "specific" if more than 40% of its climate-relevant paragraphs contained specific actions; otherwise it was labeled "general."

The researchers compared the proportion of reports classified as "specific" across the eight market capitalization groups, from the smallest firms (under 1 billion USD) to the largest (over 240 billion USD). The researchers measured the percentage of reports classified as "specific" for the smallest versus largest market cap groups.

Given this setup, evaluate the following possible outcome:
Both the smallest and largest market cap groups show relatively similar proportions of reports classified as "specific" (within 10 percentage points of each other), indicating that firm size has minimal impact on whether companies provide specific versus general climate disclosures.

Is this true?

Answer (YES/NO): NO